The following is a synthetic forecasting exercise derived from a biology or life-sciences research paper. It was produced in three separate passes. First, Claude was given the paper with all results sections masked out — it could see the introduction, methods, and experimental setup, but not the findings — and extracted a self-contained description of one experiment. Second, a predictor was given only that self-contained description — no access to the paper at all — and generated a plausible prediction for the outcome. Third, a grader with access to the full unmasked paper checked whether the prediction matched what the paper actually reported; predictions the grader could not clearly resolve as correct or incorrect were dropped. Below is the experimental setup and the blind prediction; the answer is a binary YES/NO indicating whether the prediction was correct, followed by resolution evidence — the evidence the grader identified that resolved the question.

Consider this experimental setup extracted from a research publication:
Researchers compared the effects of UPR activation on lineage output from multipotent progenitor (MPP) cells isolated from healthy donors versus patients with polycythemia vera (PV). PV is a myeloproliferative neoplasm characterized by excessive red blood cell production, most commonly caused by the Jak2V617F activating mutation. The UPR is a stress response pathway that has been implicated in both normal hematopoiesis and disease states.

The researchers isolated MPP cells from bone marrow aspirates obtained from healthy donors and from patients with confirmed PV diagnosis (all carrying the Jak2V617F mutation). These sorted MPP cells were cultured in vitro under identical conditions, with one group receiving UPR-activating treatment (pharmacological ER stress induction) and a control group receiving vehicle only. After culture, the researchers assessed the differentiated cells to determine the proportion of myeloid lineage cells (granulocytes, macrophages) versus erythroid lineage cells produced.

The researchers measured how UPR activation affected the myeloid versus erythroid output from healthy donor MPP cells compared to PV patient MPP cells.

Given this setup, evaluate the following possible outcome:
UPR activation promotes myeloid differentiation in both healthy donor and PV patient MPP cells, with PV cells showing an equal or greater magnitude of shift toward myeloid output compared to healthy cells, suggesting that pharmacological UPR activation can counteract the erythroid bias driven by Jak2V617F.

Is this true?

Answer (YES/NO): NO